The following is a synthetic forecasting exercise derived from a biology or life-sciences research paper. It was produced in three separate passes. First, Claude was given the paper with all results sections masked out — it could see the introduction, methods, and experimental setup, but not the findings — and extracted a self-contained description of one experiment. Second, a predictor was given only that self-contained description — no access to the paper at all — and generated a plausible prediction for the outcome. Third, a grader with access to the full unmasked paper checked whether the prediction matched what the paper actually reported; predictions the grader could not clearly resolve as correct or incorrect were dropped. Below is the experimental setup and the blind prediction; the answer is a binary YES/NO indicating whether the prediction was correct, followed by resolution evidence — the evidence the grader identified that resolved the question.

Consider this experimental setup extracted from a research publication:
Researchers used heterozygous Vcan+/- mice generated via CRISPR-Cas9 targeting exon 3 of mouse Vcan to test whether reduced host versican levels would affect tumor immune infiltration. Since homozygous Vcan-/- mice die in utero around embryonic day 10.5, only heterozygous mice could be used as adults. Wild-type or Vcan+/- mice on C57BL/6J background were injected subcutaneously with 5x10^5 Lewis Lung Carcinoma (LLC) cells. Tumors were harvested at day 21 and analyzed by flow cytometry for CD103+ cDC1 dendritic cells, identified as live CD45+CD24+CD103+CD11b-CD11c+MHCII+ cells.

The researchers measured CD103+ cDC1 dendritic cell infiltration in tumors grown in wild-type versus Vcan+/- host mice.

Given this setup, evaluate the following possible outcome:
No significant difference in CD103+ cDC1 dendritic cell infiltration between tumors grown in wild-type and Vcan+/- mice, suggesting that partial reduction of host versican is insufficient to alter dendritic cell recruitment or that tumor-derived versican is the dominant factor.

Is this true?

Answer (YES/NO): NO